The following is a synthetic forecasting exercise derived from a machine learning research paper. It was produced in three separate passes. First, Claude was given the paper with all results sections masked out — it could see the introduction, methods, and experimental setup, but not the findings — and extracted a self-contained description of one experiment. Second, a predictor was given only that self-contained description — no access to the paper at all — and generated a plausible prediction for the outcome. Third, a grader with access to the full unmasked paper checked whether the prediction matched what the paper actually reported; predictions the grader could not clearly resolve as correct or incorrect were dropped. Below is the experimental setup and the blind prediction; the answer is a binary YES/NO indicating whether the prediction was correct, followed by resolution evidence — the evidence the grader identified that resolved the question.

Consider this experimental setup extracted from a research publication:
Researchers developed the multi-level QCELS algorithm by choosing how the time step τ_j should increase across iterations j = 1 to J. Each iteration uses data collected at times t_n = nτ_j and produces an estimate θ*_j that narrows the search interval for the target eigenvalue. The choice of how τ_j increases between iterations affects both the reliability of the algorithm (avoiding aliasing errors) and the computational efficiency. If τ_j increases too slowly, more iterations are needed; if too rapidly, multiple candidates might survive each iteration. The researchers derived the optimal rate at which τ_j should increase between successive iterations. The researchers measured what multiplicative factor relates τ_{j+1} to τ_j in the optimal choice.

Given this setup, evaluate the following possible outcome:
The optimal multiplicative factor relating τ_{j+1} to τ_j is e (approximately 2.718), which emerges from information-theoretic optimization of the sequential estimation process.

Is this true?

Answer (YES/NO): NO